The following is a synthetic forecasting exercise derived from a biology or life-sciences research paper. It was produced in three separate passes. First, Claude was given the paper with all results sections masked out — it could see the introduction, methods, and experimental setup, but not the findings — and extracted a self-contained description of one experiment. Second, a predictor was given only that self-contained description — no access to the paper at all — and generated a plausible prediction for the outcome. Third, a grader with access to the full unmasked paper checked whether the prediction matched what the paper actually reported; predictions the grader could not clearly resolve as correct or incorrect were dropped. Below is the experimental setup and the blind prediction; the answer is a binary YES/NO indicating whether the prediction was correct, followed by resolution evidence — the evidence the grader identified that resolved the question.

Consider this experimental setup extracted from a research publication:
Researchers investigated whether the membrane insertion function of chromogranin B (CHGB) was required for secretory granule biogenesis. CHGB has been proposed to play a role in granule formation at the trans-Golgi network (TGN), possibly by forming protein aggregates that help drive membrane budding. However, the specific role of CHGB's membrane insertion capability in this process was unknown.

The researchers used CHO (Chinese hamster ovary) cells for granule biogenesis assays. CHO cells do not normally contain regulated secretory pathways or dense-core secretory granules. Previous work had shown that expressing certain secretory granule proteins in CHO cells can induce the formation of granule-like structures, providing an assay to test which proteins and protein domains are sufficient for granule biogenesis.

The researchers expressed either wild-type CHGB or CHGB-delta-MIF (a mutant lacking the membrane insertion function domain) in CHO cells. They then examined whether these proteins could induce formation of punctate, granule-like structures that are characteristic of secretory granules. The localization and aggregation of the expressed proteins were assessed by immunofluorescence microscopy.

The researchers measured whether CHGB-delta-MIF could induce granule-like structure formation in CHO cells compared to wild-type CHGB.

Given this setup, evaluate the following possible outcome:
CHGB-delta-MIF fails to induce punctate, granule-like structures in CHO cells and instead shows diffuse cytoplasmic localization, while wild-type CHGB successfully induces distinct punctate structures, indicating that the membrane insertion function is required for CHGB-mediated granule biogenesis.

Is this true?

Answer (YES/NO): NO